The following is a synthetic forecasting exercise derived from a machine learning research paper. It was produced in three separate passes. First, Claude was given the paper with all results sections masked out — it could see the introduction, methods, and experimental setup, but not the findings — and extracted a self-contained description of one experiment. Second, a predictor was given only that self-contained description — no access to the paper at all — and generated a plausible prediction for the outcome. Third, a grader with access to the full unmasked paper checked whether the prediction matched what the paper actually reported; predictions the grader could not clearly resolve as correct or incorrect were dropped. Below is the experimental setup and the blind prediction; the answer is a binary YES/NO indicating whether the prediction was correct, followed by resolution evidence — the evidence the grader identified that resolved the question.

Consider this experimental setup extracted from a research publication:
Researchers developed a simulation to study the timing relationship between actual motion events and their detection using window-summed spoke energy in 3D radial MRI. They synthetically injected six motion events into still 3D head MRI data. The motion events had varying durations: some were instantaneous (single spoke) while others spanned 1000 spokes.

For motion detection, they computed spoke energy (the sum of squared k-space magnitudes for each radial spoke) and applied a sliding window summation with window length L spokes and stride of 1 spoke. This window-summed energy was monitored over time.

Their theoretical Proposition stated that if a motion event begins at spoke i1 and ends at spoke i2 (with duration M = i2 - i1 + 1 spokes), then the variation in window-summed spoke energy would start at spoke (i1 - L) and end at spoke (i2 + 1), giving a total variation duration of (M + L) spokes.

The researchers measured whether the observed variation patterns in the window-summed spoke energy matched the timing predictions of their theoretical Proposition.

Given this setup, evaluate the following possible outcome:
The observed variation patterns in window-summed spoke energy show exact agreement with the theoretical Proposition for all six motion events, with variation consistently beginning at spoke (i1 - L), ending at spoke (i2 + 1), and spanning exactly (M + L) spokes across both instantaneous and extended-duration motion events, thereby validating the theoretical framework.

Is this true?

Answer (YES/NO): YES